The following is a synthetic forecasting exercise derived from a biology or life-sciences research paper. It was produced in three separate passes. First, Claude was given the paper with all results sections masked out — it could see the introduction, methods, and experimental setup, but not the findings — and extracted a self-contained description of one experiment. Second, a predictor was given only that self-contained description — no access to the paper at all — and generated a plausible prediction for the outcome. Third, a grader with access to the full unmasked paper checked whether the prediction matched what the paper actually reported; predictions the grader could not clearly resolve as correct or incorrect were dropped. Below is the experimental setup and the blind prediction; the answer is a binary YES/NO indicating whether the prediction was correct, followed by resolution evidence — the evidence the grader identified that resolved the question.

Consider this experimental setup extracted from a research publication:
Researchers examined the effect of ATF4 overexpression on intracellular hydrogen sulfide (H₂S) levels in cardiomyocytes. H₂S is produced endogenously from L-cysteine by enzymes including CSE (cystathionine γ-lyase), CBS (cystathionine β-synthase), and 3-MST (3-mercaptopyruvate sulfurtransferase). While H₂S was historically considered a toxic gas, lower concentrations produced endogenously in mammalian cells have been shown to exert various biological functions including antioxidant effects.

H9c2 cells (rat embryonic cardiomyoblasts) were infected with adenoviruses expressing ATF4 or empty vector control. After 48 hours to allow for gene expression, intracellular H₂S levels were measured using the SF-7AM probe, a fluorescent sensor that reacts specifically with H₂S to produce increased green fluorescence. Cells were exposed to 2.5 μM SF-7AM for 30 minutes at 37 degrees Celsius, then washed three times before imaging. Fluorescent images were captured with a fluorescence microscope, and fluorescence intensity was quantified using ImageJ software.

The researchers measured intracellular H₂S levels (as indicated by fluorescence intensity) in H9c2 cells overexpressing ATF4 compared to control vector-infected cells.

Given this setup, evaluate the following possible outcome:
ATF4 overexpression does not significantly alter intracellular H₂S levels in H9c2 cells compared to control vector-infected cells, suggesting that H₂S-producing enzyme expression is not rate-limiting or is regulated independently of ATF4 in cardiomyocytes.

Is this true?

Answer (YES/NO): NO